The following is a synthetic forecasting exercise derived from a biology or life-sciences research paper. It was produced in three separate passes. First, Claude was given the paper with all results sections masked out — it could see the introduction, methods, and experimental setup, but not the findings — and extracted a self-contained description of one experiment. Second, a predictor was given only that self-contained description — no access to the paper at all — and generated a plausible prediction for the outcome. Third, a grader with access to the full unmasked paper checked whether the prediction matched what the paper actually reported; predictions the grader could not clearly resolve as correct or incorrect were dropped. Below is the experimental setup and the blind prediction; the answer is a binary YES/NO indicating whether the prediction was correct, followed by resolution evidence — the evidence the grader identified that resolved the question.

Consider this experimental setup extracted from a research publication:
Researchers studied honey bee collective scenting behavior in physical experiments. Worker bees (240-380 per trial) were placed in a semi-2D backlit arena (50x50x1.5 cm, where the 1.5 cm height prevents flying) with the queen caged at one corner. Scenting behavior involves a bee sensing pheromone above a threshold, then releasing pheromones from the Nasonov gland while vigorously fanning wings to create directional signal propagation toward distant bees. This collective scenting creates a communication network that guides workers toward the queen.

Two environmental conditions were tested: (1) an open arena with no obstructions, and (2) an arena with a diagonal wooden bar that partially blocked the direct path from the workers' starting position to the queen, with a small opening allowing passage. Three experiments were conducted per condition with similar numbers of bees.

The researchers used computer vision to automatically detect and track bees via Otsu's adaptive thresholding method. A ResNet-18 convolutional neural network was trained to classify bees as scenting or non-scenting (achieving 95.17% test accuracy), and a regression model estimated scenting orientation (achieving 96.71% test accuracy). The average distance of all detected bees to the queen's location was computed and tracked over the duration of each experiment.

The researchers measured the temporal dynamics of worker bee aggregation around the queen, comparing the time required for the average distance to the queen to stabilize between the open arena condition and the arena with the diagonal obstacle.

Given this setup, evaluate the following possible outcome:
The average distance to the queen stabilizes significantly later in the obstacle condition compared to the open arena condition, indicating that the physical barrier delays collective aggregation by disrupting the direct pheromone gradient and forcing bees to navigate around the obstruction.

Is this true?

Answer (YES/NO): YES